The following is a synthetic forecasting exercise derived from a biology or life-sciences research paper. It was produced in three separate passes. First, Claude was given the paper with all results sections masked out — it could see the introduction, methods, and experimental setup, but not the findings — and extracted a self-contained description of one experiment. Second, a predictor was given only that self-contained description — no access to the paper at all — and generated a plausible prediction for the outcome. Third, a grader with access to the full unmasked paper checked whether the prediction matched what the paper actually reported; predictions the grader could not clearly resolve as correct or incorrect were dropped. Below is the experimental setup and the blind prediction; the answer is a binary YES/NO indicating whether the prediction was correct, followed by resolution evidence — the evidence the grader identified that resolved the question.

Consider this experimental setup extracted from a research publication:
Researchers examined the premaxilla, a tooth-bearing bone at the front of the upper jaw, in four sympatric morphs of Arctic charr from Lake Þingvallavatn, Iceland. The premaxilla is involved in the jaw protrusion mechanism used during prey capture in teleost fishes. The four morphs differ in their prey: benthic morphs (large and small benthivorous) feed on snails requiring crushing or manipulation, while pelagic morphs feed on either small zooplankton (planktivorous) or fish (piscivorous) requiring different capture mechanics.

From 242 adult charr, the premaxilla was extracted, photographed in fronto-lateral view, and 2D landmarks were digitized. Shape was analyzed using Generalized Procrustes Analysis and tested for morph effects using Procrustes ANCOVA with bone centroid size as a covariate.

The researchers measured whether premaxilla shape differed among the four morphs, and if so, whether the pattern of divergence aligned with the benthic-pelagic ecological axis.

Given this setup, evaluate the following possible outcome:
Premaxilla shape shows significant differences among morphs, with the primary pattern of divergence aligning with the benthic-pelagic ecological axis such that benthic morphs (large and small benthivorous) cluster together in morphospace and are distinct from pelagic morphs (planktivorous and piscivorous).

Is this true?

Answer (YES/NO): YES